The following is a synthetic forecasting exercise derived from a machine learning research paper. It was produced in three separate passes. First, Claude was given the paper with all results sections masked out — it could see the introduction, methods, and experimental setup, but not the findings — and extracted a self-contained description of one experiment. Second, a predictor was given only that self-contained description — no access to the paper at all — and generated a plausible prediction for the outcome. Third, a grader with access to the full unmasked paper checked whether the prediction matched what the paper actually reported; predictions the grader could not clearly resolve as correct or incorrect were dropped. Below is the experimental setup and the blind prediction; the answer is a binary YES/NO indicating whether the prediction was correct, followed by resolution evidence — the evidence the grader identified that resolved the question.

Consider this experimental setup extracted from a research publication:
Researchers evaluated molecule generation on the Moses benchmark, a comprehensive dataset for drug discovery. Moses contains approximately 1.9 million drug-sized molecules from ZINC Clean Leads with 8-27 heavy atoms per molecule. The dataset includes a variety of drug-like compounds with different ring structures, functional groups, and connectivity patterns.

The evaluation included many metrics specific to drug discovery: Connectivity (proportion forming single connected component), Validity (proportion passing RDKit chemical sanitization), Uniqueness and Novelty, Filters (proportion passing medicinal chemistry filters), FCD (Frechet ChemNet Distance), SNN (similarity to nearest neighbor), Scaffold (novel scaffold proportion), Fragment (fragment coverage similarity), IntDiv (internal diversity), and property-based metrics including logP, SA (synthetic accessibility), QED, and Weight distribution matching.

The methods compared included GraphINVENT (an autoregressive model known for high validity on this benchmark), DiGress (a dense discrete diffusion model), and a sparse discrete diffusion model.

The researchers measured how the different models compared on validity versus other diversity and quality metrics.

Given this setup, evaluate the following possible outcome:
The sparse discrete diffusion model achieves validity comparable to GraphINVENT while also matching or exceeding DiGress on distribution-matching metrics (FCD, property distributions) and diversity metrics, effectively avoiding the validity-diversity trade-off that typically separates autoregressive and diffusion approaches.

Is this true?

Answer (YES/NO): NO